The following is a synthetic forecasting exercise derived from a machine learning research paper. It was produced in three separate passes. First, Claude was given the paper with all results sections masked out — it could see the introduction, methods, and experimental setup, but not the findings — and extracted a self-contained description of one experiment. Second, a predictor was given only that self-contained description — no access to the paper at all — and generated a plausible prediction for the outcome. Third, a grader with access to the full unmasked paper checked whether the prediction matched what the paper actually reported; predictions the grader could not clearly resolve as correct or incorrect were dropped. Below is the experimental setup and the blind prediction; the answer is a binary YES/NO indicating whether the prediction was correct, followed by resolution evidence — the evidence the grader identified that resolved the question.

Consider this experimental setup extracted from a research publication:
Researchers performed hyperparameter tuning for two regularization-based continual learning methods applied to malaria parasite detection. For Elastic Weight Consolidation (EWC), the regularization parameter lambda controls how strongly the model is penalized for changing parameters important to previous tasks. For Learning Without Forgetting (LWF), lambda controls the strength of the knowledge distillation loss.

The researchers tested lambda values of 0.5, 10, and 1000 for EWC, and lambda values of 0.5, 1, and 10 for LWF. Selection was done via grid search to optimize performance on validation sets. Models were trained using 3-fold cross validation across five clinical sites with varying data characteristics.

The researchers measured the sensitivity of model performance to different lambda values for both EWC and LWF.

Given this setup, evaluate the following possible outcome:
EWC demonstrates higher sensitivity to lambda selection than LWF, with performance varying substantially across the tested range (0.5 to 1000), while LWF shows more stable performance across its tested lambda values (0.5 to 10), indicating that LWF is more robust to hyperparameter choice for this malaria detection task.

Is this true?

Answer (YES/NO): NO